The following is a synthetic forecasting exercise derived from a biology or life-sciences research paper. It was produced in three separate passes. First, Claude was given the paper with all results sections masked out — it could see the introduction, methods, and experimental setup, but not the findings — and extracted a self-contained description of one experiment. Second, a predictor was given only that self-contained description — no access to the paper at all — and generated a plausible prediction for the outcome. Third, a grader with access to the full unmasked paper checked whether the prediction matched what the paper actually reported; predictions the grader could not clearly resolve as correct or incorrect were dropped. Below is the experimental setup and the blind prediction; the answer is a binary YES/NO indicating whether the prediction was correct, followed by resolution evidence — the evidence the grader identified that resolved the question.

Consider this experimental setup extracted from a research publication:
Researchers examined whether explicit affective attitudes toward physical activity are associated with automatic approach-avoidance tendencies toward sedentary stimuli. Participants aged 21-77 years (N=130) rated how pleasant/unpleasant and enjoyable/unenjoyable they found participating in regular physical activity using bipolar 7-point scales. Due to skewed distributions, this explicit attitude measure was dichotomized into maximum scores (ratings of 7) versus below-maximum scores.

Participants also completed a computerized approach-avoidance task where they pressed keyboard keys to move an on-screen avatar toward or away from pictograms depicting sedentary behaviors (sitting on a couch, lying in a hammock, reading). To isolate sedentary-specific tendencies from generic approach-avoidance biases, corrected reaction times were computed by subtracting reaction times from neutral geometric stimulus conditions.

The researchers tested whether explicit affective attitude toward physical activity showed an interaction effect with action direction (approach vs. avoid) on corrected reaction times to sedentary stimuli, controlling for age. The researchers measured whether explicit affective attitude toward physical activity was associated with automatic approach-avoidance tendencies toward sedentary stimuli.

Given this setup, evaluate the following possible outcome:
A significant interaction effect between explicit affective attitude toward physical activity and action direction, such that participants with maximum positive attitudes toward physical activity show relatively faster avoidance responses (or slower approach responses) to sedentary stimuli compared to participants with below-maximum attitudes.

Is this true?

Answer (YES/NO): YES